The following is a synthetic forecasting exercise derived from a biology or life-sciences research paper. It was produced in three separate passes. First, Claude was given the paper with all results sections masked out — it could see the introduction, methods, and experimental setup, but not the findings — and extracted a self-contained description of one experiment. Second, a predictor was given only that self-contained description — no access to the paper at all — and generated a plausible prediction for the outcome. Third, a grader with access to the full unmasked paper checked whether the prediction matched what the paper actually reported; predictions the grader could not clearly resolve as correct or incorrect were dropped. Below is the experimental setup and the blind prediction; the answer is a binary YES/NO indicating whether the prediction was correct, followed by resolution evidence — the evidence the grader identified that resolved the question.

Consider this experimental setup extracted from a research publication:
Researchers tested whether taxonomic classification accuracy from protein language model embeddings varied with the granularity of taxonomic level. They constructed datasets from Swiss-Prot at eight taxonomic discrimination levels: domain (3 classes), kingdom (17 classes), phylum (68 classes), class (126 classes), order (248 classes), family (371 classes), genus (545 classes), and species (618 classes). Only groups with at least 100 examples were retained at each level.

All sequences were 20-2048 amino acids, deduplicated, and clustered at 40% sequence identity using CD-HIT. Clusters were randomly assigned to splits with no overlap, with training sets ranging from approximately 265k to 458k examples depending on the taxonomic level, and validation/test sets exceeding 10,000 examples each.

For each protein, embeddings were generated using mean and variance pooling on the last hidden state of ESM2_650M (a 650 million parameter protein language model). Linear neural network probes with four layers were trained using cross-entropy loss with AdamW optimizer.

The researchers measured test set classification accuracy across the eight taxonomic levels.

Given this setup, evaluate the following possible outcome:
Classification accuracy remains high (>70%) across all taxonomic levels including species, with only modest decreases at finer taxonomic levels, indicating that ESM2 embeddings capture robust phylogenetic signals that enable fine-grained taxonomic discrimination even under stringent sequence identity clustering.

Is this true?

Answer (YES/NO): NO